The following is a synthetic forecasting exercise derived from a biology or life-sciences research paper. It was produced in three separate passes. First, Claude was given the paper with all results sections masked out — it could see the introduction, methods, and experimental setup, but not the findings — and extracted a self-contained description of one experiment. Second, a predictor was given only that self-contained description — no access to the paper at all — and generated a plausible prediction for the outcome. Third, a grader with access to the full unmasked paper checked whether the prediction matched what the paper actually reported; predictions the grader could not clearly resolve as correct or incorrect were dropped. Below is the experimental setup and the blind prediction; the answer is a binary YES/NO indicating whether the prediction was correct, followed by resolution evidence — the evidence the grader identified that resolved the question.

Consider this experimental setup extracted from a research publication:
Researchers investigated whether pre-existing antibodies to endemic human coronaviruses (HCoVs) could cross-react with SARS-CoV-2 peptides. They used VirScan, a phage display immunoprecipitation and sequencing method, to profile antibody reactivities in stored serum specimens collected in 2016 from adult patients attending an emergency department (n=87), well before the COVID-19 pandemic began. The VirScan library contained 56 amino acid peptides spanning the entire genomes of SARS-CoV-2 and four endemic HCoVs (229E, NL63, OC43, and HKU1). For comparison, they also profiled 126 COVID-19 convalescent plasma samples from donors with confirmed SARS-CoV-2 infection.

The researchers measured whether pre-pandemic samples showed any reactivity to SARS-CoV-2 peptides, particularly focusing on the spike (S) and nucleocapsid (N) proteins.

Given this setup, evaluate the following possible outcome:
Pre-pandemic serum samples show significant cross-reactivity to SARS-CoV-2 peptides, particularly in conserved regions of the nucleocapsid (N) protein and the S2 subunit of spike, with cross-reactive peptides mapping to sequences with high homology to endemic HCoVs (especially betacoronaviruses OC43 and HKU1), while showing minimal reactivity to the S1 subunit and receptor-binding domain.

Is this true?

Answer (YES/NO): NO